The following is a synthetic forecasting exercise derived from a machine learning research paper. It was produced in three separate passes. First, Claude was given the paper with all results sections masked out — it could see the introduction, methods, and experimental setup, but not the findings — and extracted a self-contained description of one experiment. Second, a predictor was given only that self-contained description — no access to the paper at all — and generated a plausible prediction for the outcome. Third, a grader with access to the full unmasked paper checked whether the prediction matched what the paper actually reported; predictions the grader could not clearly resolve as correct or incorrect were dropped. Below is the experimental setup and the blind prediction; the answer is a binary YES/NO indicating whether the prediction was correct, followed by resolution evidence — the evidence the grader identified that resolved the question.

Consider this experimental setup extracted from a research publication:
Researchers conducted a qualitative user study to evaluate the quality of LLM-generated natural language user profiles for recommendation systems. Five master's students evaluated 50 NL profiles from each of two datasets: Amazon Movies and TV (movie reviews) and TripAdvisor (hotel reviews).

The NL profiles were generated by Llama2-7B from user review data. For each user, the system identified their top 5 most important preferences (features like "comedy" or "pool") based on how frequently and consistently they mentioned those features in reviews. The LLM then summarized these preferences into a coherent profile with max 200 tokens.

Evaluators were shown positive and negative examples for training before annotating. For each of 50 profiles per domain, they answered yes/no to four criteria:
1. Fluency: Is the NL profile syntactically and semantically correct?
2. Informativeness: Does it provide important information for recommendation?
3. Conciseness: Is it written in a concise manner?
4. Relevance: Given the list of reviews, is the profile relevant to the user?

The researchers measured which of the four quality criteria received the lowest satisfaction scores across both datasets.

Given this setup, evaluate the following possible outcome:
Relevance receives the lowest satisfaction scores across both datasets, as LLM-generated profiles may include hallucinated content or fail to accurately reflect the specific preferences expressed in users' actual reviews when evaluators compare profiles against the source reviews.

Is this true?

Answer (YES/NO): NO